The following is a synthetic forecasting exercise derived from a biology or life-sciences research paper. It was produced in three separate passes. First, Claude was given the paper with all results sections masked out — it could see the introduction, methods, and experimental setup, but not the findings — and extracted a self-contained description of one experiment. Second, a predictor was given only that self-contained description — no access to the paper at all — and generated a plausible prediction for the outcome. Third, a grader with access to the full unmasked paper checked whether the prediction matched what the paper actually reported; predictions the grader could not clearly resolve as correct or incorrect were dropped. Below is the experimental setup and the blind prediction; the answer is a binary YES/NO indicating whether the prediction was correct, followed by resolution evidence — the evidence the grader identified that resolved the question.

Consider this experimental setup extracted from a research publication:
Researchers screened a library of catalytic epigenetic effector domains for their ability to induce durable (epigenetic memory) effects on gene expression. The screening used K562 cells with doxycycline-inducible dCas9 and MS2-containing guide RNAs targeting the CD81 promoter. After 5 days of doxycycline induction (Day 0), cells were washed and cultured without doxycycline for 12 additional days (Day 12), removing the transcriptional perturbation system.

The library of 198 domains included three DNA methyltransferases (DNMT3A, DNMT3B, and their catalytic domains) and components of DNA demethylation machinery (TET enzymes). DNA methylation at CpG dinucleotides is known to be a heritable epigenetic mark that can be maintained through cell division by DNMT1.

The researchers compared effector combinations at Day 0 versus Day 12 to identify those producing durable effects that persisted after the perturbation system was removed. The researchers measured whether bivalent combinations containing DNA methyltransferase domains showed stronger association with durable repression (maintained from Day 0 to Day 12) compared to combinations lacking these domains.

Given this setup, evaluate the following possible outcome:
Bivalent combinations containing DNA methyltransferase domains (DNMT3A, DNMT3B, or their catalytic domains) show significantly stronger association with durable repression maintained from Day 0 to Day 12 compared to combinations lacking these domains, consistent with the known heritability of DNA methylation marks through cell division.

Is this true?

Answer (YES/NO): YES